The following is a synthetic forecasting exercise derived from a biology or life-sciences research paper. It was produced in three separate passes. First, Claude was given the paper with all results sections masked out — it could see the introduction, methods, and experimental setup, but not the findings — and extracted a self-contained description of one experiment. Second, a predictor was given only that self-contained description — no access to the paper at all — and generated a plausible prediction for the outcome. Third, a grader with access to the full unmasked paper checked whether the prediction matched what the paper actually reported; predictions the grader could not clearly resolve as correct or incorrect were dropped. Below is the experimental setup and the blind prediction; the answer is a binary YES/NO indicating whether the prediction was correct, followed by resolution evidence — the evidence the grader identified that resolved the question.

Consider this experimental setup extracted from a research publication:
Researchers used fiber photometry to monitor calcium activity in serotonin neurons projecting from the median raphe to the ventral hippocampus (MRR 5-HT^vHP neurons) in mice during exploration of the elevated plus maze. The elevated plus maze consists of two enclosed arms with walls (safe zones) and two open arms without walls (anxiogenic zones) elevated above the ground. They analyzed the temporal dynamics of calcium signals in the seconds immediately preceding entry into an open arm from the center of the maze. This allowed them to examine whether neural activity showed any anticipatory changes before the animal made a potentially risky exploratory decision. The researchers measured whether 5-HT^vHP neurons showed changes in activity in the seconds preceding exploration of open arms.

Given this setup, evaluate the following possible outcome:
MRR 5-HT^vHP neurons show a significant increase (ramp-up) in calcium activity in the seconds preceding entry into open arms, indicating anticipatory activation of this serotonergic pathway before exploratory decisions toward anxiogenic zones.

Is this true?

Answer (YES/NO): YES